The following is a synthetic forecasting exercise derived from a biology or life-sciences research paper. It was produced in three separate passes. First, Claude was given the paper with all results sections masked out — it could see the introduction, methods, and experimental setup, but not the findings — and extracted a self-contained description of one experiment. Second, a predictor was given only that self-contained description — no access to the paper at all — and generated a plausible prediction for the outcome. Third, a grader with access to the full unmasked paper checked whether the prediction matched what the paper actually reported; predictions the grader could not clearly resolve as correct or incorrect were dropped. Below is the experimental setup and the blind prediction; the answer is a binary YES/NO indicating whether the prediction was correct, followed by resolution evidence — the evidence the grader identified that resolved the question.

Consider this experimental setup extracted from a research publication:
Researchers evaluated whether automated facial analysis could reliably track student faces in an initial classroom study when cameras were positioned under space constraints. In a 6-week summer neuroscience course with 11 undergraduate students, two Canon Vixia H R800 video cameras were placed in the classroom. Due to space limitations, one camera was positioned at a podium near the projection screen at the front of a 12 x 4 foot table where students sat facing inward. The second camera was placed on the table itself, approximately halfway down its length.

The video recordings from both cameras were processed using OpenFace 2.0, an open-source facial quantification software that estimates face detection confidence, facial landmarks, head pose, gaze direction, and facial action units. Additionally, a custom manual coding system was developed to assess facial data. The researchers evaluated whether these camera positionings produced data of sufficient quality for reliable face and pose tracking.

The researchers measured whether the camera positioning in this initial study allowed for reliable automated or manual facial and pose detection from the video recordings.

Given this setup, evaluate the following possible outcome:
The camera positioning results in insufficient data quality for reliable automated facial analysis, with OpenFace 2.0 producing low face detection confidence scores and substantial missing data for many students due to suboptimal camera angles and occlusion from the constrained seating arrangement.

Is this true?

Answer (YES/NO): NO